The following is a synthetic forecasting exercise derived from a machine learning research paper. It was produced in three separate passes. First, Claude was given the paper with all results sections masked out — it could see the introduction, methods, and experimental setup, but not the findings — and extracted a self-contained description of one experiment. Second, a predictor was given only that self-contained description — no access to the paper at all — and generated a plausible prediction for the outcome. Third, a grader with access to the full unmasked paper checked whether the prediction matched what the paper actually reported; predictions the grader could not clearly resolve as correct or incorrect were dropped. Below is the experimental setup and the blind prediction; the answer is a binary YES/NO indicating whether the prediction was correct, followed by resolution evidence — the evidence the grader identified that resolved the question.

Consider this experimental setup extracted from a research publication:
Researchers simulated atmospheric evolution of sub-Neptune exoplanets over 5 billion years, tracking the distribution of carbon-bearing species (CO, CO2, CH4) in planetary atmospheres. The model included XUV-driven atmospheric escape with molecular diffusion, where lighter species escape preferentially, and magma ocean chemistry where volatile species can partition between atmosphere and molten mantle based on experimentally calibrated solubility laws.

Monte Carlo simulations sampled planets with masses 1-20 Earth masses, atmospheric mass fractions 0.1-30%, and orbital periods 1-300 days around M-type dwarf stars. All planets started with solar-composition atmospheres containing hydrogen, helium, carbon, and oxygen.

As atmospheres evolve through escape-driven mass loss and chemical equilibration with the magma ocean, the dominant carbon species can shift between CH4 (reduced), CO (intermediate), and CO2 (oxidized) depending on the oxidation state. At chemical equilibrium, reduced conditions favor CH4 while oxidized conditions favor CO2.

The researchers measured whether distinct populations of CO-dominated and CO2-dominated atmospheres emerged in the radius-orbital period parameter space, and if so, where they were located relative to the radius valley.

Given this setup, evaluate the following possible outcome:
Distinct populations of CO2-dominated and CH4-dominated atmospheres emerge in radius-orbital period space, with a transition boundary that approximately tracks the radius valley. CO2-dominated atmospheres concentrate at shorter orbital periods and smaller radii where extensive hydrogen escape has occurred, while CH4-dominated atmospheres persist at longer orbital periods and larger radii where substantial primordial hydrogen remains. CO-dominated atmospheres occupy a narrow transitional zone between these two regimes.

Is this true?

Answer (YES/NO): NO